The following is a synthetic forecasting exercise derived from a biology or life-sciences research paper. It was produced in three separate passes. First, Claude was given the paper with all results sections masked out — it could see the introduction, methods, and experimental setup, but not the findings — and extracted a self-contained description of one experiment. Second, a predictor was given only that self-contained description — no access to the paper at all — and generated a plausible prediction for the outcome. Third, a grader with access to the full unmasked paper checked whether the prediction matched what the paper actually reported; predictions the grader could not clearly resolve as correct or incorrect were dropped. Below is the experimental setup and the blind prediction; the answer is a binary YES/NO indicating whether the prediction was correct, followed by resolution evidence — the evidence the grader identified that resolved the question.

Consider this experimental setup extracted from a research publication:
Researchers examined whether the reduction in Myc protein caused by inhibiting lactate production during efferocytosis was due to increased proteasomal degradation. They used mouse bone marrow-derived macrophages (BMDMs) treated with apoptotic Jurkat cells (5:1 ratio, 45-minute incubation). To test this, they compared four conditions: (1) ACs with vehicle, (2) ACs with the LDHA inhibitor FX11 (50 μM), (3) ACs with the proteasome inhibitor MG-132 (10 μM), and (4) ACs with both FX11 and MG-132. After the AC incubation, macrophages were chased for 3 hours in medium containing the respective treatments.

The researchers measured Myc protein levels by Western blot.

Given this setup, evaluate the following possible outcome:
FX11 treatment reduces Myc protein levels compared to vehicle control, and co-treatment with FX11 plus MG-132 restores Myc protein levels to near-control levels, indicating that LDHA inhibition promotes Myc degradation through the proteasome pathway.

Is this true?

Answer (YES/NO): YES